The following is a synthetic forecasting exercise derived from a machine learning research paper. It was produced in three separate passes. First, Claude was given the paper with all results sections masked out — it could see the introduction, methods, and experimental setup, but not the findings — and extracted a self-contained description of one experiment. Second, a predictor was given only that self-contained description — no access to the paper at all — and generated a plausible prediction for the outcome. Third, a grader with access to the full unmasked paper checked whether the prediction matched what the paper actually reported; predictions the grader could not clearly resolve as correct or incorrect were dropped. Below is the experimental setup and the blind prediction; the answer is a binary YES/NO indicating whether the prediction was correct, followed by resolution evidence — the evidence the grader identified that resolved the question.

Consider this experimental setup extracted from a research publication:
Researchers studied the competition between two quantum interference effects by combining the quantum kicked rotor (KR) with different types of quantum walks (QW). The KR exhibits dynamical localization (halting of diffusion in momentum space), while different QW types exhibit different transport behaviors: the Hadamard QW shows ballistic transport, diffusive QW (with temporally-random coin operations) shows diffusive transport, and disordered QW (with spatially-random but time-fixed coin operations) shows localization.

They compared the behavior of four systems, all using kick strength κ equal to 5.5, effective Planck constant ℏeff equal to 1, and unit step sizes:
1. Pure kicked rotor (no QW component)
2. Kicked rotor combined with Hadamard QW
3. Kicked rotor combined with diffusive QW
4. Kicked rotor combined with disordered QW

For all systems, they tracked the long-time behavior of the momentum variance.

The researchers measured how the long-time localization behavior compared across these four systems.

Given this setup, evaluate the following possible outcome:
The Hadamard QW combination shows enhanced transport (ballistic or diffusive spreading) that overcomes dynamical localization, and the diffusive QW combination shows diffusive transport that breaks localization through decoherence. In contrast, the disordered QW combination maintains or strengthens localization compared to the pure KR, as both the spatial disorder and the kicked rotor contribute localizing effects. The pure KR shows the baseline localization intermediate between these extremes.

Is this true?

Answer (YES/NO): NO